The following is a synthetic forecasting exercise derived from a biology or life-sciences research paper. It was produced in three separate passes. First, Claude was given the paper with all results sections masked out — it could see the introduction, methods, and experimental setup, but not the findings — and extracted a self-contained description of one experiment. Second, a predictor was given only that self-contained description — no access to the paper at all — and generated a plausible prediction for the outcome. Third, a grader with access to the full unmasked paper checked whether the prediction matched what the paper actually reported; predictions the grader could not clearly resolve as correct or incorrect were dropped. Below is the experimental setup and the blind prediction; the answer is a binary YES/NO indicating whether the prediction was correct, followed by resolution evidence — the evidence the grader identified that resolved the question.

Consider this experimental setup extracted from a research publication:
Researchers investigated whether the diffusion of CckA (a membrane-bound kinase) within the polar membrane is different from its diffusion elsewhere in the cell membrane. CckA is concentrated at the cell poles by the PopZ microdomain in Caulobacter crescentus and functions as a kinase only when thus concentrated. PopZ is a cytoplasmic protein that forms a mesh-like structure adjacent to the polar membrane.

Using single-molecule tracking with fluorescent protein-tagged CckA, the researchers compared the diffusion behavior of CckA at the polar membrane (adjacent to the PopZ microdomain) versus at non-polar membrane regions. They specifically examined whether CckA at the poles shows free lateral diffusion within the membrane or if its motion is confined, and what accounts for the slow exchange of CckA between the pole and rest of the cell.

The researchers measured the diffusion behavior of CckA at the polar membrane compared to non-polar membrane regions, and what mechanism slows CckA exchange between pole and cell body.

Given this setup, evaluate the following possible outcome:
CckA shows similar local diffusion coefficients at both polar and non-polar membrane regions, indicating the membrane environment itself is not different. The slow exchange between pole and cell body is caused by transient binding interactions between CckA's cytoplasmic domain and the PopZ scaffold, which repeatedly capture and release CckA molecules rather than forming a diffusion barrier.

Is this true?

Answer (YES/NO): NO